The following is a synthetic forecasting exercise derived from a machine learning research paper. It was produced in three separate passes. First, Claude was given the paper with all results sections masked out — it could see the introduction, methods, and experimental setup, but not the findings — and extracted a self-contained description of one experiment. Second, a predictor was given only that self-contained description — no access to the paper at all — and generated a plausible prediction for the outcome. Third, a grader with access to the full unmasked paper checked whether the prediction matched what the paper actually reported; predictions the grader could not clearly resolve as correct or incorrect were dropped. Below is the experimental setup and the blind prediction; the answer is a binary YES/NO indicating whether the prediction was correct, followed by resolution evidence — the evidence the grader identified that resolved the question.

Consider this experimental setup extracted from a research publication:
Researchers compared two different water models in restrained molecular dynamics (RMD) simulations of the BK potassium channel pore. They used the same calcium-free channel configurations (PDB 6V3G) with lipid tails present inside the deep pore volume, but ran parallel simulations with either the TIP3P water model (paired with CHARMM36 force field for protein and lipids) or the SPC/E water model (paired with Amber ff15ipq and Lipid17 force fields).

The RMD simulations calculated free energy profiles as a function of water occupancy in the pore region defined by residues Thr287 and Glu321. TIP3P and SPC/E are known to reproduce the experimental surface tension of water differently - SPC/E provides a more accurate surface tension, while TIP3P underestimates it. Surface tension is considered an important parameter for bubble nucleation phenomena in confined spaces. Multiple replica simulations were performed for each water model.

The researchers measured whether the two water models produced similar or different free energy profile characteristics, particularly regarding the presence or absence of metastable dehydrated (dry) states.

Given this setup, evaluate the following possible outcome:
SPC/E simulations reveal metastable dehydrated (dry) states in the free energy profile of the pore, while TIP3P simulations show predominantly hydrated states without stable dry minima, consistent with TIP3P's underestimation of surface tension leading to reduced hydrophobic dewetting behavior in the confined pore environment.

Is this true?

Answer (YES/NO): NO